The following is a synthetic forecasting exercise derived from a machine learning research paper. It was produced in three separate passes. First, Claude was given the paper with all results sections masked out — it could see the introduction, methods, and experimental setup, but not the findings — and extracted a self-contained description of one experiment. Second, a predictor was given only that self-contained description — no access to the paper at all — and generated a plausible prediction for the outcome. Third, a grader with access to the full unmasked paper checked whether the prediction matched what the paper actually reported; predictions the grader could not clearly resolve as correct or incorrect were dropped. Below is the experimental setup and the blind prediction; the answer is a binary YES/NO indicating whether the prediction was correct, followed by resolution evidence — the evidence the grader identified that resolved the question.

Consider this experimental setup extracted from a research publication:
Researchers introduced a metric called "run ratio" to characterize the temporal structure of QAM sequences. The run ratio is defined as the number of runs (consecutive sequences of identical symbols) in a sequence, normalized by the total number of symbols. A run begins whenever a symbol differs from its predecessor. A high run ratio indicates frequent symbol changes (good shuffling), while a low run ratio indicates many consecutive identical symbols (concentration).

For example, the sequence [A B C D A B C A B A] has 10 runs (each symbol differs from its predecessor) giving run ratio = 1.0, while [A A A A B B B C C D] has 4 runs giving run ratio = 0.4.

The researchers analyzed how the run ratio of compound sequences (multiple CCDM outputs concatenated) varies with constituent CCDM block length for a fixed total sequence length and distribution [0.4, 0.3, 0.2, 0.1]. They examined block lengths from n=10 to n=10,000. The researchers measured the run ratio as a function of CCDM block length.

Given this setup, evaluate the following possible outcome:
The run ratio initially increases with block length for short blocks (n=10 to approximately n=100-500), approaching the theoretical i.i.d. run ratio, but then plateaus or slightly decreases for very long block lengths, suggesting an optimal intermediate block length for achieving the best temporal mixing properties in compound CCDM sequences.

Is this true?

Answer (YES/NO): NO